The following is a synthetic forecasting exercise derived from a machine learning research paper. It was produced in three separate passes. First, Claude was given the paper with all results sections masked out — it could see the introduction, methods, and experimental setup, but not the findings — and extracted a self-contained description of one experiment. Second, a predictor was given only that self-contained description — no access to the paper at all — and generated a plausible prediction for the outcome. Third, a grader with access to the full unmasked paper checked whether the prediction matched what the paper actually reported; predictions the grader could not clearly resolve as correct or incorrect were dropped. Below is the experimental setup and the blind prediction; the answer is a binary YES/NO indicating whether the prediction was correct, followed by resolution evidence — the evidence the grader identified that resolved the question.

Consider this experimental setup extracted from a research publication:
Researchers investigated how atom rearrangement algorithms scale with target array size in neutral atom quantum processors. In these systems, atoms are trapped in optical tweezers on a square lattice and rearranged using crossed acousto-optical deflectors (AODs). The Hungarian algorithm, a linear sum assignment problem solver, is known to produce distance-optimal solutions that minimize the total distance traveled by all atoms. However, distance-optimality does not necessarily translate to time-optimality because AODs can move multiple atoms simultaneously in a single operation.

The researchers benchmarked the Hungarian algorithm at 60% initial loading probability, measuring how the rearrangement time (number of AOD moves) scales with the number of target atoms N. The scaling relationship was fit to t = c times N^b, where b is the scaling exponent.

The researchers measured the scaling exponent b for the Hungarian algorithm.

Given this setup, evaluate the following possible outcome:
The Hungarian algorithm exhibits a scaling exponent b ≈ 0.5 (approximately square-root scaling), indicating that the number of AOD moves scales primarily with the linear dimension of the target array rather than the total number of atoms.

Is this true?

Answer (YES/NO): NO